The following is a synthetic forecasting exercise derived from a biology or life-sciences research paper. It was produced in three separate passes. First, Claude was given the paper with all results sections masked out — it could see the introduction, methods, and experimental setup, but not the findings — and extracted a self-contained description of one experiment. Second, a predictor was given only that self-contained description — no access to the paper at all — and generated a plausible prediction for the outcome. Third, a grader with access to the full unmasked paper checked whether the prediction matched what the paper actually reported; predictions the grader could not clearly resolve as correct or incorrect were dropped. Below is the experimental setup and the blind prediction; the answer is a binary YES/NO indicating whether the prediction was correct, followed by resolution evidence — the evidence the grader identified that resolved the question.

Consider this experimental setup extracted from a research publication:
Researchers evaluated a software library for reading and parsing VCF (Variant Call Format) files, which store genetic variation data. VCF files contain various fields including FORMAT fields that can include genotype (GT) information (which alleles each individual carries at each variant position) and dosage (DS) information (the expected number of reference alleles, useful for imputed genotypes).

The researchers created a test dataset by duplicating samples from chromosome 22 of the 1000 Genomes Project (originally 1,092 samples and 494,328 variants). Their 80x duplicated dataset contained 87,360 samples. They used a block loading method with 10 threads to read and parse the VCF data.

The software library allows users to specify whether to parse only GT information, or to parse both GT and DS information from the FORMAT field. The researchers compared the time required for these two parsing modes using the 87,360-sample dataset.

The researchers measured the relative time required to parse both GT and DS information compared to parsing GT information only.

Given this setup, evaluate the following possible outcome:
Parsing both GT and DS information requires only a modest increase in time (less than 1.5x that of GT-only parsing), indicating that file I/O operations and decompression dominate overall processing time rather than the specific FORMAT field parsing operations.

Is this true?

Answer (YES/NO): YES